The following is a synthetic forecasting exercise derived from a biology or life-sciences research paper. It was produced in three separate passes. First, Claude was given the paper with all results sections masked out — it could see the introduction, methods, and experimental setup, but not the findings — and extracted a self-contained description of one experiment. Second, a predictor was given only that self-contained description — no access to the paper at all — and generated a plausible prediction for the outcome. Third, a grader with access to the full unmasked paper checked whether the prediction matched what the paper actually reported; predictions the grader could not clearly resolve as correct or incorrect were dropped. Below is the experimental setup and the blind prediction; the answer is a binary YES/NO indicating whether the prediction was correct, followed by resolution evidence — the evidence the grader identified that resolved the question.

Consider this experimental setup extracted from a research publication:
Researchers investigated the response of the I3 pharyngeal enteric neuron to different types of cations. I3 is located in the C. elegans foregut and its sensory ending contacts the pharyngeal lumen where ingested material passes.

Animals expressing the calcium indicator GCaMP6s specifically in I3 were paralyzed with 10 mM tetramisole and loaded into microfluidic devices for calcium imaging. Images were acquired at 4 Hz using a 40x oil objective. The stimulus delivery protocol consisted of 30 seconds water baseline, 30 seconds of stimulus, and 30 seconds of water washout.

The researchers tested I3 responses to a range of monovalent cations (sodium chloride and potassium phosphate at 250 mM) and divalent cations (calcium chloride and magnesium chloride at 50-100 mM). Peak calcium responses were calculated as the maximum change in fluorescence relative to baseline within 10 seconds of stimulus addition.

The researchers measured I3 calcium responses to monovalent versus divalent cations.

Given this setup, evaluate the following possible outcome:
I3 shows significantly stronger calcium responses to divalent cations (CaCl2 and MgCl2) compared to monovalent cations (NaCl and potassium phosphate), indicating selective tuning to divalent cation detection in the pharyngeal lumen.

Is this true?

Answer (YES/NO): NO